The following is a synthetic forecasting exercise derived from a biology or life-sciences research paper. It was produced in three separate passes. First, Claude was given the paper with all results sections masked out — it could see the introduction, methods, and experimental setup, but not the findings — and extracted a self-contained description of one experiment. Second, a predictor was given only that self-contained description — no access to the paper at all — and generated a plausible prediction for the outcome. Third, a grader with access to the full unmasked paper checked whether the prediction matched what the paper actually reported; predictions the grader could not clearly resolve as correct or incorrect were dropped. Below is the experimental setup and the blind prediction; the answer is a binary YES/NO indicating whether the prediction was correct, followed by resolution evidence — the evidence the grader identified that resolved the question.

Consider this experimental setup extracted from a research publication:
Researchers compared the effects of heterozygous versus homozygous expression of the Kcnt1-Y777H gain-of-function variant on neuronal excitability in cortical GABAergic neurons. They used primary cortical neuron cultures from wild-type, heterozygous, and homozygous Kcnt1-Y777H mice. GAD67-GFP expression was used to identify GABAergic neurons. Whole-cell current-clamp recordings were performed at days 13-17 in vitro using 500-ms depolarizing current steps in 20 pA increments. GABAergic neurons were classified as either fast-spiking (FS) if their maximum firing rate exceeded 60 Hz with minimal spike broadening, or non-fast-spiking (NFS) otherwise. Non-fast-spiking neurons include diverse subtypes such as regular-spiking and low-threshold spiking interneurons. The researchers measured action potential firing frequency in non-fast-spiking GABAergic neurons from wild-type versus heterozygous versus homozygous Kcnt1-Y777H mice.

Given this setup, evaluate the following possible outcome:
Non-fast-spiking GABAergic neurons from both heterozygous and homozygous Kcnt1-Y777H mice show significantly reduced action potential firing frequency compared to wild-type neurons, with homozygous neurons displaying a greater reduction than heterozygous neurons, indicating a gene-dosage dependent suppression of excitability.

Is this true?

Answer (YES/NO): YES